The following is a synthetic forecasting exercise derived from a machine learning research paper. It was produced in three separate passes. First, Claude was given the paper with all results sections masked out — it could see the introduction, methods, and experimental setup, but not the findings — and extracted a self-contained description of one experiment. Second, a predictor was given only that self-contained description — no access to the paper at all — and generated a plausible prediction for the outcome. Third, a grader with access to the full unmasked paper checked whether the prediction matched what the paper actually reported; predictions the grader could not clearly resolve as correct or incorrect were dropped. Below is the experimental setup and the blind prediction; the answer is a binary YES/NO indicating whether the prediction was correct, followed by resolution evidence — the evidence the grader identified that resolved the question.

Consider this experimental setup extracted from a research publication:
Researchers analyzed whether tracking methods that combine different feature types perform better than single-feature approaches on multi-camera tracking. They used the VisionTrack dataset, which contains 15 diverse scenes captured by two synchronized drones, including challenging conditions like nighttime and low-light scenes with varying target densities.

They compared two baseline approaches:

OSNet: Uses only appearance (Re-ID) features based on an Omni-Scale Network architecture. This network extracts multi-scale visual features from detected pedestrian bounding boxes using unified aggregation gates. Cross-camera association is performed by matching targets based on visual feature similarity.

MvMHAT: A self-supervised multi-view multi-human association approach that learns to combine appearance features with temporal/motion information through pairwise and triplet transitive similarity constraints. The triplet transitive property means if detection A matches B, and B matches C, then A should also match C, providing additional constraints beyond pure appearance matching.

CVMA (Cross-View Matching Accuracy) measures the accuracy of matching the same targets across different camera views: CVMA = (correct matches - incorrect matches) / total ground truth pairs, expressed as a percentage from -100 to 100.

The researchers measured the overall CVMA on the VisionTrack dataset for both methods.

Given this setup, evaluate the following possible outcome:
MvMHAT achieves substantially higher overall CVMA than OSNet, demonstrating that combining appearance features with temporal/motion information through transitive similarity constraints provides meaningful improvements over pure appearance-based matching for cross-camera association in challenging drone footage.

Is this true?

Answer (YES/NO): NO